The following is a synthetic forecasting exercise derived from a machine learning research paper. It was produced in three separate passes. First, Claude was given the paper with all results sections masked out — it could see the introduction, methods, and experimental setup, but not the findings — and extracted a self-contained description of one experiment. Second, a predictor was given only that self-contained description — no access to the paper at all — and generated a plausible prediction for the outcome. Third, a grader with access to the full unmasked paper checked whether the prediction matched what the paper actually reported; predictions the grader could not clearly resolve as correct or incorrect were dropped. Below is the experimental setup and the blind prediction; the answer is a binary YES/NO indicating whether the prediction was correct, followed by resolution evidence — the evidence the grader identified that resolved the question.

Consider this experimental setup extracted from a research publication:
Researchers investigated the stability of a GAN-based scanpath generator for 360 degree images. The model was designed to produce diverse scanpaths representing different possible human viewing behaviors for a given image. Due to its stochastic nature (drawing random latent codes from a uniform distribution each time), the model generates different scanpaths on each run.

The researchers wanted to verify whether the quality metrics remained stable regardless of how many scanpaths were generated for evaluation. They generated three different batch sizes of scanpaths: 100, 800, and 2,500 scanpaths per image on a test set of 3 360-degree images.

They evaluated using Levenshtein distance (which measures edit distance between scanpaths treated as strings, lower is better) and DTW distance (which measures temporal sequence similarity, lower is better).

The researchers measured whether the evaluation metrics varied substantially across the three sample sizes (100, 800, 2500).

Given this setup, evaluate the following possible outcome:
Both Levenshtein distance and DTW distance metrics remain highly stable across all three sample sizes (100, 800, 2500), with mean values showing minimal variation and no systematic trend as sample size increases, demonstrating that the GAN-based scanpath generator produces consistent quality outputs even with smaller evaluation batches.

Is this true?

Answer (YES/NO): YES